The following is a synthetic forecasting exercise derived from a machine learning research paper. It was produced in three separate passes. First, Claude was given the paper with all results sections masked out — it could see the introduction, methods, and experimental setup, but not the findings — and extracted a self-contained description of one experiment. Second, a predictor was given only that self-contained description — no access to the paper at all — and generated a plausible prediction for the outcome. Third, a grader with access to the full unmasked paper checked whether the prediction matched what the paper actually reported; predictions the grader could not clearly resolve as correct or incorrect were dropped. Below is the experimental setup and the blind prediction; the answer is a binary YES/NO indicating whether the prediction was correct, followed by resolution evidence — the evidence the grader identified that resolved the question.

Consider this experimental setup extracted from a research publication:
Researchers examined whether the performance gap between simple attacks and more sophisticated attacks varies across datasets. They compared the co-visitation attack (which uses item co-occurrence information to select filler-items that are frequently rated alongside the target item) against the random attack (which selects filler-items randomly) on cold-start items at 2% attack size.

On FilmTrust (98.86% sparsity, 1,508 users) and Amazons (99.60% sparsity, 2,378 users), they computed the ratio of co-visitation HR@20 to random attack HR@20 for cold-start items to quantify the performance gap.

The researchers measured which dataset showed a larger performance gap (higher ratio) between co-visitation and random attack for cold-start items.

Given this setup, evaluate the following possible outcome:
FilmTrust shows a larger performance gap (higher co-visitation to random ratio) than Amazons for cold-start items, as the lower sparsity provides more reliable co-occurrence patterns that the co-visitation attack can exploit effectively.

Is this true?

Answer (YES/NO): YES